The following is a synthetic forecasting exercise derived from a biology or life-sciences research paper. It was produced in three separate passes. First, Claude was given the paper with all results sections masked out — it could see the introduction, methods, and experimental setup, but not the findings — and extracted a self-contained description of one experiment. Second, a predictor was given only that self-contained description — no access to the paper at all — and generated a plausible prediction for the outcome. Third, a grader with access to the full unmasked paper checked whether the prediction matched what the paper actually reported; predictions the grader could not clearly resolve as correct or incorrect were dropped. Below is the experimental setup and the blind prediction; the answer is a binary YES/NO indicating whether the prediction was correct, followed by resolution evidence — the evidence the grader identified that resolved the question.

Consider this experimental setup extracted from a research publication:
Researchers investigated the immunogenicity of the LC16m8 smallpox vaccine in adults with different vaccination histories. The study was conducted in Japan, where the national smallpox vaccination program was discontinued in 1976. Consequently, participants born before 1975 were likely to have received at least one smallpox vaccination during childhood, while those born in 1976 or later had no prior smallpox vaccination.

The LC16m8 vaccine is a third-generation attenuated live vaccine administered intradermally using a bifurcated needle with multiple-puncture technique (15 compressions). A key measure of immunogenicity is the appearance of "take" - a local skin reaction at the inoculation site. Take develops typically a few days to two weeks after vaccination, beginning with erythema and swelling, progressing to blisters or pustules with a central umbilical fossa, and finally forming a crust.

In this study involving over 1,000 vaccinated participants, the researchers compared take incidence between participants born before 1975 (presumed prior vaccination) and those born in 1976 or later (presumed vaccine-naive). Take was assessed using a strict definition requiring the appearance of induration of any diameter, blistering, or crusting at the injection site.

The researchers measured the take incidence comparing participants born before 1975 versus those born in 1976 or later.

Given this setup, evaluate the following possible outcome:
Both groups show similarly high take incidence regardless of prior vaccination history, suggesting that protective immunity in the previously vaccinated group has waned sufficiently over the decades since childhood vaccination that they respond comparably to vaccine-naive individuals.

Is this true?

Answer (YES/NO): YES